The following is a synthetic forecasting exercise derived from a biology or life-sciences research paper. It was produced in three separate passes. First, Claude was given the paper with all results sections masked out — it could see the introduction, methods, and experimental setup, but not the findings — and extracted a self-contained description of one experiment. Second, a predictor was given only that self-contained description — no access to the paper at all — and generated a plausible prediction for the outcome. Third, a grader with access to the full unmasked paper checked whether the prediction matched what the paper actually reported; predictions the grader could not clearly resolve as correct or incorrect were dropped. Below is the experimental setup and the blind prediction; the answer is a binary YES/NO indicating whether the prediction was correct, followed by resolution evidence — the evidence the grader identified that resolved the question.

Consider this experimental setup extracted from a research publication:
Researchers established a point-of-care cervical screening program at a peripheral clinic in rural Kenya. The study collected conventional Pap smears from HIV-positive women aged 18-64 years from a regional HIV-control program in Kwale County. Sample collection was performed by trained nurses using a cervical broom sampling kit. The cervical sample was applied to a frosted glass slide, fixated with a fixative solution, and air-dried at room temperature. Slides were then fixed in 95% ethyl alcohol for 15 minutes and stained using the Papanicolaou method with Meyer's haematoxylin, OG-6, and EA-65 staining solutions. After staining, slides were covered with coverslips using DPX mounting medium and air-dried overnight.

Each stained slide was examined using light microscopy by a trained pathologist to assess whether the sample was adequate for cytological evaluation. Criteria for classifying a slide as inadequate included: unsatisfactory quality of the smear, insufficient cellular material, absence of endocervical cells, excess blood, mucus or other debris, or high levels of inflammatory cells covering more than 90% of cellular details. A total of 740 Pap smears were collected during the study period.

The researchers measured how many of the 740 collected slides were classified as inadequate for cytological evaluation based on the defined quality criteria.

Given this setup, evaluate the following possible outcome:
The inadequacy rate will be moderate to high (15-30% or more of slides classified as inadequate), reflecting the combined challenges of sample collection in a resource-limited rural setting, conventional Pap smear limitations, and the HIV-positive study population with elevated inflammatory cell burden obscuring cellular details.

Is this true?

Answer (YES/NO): NO